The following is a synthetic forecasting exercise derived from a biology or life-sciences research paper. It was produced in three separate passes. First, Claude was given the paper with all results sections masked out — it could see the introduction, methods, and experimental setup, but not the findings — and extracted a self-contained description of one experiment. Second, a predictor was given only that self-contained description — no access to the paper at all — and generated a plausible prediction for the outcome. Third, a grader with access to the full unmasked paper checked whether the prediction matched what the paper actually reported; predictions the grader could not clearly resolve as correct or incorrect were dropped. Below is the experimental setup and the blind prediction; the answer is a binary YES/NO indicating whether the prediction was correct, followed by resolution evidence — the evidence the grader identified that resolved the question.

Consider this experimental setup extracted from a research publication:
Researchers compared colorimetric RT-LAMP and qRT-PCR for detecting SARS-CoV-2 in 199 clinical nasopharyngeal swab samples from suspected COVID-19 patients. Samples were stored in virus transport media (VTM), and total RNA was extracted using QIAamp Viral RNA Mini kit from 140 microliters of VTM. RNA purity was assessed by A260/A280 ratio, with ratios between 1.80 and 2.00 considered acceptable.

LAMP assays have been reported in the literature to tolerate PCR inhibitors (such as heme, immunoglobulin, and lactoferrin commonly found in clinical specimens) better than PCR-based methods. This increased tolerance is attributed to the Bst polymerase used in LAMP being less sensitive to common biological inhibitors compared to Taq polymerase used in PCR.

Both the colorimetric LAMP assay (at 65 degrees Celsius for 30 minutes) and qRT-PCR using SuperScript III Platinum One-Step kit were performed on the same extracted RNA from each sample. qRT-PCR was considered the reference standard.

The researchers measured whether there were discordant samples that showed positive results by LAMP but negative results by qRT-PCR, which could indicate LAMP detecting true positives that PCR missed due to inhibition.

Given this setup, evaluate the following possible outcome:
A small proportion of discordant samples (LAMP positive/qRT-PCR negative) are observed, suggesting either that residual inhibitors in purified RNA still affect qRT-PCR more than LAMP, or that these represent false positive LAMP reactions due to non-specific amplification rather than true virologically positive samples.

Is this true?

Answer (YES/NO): NO